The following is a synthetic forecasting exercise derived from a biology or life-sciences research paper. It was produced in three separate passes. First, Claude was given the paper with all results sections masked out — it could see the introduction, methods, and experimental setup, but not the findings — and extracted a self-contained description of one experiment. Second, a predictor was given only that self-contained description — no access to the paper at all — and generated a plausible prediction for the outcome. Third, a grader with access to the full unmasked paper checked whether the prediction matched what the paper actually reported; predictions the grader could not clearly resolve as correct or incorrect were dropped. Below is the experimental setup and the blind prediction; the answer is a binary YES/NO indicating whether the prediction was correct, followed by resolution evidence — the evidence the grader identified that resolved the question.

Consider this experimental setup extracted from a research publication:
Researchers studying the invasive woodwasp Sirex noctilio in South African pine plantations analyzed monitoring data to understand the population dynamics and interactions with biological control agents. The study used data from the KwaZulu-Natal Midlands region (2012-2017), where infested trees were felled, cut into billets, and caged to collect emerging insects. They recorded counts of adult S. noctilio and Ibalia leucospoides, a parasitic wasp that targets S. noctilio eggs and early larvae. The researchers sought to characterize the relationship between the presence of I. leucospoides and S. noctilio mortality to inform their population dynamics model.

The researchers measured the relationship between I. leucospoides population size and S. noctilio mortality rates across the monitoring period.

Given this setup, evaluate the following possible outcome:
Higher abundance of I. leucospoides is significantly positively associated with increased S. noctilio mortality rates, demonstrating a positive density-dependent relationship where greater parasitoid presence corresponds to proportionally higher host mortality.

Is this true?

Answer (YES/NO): NO